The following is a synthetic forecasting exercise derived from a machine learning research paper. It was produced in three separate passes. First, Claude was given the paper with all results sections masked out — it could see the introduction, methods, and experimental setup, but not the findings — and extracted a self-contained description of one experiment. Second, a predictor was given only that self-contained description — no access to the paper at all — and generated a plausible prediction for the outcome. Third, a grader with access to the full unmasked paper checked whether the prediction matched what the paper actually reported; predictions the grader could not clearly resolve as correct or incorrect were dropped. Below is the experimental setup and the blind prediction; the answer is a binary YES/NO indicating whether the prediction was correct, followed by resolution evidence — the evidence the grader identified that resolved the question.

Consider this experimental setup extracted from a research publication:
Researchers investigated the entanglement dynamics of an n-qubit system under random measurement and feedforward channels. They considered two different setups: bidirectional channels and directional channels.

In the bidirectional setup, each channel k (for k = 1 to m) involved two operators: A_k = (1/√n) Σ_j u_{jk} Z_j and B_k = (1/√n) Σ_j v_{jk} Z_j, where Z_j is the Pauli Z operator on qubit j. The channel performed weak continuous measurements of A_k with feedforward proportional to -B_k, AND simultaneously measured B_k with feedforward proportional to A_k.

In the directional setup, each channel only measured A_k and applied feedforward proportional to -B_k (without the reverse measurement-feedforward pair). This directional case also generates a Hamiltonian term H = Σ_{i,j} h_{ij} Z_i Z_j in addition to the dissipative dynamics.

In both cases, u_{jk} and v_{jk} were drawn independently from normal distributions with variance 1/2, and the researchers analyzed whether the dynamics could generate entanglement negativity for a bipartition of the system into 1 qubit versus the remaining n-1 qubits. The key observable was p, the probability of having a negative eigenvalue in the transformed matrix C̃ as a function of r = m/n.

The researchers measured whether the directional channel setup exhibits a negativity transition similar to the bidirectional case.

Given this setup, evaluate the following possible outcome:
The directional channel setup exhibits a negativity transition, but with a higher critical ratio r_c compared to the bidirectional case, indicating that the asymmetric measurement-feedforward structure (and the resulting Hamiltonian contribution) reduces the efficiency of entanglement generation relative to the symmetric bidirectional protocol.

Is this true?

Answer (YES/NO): NO